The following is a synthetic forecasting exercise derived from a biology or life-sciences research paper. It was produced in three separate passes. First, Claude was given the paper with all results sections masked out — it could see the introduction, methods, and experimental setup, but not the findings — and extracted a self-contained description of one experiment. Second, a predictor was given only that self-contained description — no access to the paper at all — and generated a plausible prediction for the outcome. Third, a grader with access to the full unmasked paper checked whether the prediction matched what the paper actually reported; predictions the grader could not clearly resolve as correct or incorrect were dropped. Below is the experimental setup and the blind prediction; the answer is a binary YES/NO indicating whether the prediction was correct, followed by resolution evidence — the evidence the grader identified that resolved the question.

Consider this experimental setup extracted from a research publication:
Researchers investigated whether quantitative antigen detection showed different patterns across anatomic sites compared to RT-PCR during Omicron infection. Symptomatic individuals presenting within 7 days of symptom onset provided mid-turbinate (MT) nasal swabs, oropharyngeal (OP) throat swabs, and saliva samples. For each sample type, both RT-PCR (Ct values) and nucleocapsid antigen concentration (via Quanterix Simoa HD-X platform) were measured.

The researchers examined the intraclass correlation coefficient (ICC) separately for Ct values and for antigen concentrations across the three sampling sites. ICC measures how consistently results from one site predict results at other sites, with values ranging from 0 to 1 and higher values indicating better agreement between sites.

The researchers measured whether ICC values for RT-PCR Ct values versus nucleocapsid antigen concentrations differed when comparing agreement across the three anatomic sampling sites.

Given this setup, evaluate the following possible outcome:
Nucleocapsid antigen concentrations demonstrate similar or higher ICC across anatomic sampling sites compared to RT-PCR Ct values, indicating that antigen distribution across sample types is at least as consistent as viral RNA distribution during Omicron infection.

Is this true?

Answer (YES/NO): YES